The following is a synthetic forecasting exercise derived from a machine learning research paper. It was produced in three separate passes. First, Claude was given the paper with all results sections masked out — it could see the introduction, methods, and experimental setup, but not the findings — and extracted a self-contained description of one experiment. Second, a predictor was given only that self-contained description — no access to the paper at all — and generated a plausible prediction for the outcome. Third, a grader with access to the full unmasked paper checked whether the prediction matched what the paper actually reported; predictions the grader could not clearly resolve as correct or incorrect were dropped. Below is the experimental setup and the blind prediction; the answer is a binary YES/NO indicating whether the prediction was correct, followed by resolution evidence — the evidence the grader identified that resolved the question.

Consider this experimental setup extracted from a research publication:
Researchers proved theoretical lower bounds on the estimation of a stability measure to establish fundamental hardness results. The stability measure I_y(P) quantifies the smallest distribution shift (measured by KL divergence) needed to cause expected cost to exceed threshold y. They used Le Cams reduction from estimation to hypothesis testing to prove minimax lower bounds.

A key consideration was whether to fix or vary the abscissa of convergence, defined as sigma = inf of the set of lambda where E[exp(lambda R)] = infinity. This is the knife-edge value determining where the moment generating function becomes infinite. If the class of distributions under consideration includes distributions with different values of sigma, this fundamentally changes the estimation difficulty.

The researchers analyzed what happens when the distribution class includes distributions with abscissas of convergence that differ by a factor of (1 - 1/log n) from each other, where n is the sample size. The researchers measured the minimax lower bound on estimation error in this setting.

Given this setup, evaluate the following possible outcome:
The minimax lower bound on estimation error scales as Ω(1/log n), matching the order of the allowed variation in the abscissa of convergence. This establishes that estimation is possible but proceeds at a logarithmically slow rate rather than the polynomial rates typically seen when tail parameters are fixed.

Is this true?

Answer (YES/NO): YES